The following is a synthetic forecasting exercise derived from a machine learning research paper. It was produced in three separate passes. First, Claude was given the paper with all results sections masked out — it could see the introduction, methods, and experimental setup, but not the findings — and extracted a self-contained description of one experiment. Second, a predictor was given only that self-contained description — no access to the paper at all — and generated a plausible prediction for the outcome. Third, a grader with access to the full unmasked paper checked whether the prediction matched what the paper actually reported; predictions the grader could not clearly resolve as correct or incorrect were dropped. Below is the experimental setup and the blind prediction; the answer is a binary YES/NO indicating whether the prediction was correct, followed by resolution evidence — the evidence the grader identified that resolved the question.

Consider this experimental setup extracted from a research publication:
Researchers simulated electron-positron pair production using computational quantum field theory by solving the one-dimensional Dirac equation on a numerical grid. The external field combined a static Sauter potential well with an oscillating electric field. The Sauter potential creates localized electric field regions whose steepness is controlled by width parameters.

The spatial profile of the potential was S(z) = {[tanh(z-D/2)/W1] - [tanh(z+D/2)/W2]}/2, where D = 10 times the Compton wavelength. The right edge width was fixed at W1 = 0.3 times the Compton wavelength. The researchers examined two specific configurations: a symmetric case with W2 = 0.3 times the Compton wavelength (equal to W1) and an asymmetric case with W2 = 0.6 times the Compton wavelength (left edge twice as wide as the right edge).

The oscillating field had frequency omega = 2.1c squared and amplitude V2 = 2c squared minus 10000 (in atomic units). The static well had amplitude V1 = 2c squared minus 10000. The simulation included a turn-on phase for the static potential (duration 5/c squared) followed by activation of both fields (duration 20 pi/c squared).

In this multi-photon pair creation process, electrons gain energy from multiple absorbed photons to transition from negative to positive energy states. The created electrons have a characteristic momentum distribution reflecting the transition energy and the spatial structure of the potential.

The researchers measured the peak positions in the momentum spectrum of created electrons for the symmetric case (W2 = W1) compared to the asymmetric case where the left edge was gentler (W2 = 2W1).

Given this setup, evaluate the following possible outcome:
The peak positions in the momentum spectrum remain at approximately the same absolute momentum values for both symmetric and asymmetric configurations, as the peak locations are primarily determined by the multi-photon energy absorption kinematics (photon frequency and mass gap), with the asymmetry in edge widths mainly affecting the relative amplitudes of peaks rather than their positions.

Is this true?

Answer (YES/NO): YES